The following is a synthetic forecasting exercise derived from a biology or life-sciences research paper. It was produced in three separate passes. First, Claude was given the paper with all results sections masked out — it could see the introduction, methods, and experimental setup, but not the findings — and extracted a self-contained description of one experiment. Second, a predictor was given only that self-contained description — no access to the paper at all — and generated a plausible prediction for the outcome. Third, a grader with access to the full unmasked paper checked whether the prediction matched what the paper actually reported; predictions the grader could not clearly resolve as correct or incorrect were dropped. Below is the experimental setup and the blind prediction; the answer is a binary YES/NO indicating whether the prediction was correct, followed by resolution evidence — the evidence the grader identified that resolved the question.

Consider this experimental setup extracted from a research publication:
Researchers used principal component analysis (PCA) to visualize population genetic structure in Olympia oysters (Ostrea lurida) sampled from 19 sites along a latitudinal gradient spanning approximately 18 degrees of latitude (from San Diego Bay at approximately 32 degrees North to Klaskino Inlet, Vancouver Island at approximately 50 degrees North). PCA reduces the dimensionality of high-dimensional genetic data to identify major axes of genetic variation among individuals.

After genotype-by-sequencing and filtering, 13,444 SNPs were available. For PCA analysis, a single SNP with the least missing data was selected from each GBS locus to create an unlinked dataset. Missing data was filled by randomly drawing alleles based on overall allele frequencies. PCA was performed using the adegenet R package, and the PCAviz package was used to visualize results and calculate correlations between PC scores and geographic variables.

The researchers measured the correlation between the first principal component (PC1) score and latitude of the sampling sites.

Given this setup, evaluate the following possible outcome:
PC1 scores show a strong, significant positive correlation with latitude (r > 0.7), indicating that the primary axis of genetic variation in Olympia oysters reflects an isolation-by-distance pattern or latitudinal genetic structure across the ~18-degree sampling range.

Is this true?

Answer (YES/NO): YES